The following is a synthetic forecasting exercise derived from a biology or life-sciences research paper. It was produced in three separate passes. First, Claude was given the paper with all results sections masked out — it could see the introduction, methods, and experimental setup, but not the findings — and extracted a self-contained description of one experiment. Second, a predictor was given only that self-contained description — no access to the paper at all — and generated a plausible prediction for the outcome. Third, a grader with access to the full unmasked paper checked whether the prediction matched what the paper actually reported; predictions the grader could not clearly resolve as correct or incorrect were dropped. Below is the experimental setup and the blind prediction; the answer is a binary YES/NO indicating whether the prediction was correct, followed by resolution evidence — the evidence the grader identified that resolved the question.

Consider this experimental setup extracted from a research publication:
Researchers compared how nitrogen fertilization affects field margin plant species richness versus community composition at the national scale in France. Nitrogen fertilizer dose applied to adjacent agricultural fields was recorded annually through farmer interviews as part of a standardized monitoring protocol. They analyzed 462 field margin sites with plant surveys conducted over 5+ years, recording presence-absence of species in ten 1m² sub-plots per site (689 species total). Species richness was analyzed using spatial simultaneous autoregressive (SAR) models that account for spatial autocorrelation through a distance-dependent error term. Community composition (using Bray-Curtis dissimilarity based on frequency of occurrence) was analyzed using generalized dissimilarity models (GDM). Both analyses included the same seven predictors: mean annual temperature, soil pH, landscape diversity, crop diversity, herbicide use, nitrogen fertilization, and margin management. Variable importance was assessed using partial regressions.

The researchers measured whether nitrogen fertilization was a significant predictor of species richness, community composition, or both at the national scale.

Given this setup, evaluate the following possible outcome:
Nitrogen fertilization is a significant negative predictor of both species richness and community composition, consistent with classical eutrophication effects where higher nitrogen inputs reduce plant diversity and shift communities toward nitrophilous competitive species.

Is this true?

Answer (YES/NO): NO